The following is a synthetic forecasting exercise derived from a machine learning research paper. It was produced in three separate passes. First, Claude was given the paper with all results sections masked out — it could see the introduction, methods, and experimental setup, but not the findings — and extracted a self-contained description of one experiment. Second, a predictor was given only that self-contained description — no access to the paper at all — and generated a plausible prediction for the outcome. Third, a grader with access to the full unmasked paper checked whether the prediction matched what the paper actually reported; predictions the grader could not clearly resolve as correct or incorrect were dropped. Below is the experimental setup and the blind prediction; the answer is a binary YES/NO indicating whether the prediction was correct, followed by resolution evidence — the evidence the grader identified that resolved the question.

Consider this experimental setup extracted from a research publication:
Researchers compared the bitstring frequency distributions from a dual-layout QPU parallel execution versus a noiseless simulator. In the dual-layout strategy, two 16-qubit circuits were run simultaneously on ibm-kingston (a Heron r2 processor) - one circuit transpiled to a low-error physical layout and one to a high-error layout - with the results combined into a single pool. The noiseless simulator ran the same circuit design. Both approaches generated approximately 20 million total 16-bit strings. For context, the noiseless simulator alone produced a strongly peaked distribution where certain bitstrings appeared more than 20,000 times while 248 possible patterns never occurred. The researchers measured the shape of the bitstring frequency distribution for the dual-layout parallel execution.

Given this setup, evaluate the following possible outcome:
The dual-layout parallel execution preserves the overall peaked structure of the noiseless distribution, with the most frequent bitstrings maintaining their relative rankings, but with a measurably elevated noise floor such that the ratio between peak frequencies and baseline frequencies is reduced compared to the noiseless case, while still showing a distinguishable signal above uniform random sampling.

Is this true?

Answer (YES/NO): NO